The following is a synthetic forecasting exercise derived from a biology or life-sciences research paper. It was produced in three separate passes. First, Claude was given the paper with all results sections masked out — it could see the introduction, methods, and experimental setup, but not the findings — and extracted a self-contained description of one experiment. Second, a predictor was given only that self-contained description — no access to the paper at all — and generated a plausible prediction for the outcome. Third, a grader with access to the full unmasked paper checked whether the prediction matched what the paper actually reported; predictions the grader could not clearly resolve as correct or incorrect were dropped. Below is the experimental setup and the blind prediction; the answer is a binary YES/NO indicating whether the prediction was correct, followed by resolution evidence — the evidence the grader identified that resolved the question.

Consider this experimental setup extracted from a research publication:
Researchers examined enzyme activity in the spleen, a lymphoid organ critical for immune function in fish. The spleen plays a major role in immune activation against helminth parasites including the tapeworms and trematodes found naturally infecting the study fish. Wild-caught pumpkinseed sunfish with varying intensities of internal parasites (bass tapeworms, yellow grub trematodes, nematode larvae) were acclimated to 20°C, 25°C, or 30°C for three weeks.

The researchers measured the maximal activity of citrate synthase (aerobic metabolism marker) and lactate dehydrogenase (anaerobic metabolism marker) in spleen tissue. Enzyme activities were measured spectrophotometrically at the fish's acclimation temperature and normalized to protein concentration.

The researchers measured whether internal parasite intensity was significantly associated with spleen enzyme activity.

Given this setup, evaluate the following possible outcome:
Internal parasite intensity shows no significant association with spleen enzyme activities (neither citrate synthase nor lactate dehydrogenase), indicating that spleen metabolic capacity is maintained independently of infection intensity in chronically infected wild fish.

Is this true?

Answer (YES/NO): YES